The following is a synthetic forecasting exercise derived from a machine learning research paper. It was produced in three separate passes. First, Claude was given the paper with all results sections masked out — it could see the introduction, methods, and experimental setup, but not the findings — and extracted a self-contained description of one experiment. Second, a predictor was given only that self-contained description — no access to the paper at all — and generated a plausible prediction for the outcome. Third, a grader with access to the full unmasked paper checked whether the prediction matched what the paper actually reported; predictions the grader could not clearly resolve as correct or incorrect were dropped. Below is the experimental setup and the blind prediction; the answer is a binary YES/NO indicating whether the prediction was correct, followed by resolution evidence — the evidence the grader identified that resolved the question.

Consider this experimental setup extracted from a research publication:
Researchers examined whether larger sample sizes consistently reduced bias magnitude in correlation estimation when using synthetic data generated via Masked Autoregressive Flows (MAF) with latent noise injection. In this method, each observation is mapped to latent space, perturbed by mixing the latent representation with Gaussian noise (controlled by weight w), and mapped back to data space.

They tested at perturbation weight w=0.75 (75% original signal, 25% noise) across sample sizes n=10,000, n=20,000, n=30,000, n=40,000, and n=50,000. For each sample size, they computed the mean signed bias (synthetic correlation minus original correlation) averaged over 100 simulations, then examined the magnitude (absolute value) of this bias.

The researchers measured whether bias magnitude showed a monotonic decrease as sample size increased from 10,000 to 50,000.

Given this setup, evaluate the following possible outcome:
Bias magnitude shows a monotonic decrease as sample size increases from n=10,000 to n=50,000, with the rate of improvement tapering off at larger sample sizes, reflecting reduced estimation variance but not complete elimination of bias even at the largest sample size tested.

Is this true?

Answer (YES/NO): NO